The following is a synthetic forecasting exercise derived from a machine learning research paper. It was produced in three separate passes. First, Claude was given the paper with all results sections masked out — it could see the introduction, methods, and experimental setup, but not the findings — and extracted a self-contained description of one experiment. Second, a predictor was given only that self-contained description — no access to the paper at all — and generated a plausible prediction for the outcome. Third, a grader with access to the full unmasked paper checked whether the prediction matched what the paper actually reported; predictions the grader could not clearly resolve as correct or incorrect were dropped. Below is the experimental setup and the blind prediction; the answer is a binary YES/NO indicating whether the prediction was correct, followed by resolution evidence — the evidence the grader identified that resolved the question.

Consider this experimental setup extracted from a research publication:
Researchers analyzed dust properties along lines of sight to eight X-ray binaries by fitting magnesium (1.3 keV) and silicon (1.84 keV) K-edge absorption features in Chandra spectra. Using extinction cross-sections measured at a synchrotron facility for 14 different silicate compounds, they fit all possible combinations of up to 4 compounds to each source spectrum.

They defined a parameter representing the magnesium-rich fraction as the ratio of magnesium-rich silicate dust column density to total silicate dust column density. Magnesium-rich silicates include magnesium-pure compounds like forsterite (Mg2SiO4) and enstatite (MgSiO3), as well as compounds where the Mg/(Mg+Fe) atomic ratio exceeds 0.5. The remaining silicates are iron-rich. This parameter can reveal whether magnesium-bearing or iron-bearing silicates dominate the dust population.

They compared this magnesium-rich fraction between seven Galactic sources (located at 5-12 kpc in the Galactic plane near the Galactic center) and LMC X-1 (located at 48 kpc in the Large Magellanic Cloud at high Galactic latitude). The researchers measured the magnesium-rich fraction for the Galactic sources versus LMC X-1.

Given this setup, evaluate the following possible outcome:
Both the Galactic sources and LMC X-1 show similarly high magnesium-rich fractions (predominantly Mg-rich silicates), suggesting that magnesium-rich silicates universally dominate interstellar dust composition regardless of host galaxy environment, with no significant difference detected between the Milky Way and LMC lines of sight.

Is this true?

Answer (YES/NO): NO